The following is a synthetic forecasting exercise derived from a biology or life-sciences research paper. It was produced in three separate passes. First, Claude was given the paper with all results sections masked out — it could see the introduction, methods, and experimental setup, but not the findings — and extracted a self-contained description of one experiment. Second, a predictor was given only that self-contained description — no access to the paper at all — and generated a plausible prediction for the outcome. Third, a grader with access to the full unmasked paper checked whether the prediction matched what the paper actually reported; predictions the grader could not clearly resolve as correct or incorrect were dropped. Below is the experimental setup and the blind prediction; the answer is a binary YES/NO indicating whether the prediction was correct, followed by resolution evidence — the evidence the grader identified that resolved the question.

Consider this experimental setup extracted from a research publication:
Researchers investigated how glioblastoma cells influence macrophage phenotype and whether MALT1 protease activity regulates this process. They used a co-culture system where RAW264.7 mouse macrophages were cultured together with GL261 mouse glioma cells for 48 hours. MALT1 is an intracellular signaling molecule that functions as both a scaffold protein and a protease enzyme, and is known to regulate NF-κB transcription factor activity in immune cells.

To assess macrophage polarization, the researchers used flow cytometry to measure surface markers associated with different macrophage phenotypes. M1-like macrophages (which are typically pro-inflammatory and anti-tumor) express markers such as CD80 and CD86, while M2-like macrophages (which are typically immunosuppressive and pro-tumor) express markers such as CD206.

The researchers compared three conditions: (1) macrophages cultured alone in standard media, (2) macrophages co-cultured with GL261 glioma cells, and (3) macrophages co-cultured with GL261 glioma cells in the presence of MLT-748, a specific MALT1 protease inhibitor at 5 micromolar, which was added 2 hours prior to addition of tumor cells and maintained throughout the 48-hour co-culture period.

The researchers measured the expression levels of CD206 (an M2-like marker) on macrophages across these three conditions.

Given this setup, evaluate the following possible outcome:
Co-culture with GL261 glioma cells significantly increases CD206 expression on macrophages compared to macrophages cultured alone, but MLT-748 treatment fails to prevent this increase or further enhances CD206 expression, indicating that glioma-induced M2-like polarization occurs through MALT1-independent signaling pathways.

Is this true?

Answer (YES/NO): NO